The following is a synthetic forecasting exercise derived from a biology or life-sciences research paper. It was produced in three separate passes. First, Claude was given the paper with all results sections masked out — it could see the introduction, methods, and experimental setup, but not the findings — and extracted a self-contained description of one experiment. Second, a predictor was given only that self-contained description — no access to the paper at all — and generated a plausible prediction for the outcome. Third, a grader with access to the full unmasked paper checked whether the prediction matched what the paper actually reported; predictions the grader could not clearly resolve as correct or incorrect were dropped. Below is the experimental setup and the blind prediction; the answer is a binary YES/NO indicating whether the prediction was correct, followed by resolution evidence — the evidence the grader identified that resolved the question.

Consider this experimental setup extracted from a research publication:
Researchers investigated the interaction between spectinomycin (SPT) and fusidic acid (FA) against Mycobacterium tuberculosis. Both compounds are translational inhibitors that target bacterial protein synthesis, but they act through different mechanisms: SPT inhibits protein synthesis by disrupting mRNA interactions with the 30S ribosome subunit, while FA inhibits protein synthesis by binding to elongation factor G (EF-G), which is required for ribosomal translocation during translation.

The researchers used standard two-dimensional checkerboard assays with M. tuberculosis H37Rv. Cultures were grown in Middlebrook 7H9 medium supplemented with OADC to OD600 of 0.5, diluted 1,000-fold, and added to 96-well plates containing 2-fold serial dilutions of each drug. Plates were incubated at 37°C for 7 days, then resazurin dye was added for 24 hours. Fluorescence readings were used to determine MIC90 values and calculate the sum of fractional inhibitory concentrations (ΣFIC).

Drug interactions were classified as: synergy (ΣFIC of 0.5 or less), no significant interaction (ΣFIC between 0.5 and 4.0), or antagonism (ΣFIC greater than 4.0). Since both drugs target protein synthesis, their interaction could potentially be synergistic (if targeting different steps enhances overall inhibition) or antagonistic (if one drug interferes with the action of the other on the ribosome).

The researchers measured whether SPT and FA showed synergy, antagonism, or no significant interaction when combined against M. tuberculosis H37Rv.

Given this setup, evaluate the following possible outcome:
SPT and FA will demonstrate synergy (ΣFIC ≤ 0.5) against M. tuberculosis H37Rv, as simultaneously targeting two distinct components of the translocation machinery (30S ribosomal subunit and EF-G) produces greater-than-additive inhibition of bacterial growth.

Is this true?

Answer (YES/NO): YES